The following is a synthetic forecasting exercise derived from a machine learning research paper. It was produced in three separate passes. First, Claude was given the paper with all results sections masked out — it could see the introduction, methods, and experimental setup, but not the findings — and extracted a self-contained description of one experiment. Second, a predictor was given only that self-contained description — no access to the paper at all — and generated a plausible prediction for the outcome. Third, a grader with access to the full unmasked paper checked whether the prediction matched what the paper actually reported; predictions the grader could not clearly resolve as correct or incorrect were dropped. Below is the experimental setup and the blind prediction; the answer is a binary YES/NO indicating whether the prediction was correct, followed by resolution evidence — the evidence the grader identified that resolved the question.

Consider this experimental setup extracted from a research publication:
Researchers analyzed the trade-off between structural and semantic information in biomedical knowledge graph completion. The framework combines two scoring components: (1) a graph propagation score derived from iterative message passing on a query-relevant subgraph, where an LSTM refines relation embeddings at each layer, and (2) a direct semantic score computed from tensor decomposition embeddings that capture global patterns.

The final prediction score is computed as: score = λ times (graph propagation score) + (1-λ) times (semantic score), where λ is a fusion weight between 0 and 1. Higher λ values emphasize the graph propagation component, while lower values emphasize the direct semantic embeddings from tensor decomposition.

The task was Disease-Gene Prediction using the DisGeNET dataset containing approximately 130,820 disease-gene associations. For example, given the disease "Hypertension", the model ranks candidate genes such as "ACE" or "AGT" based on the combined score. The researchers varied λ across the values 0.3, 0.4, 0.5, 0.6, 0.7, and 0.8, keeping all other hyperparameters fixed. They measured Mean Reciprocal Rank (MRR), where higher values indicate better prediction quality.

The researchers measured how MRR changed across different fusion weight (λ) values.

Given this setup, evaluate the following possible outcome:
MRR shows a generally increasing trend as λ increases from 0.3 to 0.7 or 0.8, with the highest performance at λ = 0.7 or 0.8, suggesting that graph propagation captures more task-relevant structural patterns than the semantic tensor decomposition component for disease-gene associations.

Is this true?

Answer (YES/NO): YES